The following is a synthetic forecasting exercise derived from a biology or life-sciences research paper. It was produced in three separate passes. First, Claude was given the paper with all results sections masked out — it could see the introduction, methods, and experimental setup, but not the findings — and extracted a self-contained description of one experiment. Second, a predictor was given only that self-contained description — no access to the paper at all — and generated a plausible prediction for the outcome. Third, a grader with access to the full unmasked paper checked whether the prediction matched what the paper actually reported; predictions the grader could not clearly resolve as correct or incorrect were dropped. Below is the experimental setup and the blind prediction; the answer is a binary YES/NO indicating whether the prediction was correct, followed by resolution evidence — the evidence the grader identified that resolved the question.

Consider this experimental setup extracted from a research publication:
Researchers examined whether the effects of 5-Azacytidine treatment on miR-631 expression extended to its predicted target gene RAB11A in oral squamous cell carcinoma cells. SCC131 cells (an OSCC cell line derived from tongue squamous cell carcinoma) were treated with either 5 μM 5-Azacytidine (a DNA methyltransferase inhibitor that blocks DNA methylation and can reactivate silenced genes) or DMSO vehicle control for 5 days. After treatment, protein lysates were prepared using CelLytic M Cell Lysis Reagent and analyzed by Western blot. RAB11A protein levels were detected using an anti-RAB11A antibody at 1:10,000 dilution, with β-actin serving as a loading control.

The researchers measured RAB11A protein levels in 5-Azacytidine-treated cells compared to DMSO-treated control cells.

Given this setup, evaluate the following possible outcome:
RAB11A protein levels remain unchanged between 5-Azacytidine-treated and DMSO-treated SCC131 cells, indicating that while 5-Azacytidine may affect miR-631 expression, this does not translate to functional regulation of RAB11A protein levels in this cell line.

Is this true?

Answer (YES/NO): NO